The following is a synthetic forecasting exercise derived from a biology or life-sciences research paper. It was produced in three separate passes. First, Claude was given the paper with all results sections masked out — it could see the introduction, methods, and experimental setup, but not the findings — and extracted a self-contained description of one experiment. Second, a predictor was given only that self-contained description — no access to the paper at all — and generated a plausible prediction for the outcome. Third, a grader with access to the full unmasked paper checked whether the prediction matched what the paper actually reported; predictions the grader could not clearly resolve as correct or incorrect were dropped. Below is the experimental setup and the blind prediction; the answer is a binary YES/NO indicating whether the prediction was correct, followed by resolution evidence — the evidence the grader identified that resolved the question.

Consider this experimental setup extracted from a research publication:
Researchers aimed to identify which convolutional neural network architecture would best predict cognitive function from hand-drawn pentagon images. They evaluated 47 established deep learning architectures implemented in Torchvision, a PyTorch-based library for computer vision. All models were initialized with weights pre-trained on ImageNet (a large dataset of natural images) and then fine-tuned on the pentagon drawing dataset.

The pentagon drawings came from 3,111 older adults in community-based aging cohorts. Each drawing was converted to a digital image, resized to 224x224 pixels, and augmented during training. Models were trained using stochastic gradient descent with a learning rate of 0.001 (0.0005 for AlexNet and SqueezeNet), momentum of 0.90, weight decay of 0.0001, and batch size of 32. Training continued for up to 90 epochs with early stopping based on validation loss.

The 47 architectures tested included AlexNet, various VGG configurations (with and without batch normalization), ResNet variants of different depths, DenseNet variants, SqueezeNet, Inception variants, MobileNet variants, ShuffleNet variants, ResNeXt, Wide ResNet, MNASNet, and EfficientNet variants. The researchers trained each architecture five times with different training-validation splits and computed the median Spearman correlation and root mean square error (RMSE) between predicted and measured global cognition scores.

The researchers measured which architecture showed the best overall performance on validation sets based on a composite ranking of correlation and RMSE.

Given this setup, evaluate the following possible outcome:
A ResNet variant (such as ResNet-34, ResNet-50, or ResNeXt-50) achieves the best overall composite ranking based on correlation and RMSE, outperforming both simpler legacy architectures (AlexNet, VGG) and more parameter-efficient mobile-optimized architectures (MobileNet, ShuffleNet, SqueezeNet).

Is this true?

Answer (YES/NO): NO